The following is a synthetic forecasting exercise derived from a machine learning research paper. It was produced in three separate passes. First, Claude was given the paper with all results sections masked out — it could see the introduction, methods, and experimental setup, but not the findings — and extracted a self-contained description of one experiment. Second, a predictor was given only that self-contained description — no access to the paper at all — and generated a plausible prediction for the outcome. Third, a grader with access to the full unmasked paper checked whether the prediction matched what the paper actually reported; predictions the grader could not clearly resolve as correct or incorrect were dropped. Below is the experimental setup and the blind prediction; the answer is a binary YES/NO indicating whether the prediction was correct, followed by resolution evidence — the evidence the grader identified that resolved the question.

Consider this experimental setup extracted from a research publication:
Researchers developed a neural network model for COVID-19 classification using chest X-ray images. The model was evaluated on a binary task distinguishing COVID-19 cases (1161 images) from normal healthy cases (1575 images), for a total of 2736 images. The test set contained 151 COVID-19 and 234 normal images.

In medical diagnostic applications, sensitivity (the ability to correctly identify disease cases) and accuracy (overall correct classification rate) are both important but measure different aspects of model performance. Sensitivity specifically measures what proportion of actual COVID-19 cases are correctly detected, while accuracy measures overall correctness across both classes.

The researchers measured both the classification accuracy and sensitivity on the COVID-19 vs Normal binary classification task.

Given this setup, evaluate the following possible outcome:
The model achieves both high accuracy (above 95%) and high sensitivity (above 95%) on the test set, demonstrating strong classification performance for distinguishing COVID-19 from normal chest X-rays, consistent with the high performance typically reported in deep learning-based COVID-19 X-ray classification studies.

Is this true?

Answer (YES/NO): YES